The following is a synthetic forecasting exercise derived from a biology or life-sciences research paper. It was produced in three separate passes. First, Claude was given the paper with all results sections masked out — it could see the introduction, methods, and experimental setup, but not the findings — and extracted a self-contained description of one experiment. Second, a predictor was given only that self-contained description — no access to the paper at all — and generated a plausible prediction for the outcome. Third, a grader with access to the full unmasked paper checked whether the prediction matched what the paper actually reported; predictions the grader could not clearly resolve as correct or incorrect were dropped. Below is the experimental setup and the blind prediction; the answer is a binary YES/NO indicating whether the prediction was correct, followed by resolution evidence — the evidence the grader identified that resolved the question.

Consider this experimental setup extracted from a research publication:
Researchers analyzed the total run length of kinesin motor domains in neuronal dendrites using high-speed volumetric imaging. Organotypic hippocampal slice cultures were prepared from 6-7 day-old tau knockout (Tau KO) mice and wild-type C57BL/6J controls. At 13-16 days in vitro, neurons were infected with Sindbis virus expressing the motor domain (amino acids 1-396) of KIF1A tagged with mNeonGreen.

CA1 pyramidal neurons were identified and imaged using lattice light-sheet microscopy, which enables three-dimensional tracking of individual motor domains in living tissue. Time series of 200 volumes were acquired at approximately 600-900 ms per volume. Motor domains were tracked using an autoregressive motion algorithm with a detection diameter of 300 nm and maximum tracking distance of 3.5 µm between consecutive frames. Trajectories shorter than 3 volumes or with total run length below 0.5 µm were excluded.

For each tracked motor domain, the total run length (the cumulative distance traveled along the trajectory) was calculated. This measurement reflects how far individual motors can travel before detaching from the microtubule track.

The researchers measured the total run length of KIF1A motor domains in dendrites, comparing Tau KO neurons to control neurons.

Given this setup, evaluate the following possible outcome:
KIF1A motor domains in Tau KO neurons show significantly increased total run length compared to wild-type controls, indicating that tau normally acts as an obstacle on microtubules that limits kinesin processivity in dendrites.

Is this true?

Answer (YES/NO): NO